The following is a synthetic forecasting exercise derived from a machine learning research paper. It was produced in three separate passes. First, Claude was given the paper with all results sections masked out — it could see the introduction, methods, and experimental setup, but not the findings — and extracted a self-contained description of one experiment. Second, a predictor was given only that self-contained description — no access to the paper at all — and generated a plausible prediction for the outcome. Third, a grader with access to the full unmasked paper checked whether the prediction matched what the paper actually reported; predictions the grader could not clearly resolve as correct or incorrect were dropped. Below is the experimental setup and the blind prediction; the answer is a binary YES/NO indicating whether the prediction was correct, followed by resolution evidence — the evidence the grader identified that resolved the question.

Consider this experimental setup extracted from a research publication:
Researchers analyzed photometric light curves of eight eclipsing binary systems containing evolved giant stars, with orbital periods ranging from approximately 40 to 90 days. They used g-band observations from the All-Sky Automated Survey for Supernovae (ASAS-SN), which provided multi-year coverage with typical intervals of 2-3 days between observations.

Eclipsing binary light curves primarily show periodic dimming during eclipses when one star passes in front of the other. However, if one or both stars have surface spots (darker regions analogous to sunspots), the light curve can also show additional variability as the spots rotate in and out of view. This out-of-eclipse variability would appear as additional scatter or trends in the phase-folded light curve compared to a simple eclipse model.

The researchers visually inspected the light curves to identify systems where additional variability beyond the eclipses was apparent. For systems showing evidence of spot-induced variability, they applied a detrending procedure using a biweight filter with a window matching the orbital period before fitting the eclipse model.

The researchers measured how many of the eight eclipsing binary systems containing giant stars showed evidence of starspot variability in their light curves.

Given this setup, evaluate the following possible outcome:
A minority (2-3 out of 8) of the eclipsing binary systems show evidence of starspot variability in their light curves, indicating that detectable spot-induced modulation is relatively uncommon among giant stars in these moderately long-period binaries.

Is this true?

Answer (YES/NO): YES